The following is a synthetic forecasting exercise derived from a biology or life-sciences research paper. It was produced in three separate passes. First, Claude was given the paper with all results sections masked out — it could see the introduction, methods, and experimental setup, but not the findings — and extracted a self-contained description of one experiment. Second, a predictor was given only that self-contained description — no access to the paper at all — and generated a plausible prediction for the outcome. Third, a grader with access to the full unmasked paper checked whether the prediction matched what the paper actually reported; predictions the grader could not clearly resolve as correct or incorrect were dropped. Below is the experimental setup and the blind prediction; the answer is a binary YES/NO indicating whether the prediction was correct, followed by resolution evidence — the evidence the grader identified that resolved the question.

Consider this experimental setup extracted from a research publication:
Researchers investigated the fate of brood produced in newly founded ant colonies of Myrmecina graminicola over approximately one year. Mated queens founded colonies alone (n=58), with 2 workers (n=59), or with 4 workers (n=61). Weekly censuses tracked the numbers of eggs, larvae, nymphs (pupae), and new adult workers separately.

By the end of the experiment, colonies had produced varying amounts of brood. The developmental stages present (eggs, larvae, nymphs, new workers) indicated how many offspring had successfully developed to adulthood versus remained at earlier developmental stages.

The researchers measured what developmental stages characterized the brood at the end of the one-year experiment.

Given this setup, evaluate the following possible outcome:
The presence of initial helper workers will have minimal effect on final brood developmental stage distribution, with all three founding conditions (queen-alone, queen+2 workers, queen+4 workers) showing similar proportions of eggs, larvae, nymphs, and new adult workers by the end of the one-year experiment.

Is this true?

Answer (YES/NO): YES